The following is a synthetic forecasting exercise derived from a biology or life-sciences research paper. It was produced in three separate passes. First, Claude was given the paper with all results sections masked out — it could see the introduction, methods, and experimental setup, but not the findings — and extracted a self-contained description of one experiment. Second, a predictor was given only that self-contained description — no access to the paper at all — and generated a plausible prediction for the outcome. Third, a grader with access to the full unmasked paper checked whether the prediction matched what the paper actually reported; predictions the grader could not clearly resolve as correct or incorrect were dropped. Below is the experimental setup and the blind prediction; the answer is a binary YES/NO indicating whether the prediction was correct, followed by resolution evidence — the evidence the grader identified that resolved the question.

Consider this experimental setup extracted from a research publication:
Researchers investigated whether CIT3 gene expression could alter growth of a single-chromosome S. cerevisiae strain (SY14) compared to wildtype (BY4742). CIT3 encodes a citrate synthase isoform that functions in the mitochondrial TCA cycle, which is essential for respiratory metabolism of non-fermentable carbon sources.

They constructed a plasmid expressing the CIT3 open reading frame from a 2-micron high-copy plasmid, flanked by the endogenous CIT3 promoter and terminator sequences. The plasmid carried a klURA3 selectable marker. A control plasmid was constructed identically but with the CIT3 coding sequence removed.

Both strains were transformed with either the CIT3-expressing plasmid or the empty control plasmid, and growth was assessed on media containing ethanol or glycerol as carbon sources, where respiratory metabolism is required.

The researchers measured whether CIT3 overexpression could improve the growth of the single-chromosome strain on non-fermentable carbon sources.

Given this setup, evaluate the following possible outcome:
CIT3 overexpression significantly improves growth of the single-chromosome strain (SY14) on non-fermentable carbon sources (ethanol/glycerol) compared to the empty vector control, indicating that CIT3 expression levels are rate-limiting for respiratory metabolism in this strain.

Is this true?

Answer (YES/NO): NO